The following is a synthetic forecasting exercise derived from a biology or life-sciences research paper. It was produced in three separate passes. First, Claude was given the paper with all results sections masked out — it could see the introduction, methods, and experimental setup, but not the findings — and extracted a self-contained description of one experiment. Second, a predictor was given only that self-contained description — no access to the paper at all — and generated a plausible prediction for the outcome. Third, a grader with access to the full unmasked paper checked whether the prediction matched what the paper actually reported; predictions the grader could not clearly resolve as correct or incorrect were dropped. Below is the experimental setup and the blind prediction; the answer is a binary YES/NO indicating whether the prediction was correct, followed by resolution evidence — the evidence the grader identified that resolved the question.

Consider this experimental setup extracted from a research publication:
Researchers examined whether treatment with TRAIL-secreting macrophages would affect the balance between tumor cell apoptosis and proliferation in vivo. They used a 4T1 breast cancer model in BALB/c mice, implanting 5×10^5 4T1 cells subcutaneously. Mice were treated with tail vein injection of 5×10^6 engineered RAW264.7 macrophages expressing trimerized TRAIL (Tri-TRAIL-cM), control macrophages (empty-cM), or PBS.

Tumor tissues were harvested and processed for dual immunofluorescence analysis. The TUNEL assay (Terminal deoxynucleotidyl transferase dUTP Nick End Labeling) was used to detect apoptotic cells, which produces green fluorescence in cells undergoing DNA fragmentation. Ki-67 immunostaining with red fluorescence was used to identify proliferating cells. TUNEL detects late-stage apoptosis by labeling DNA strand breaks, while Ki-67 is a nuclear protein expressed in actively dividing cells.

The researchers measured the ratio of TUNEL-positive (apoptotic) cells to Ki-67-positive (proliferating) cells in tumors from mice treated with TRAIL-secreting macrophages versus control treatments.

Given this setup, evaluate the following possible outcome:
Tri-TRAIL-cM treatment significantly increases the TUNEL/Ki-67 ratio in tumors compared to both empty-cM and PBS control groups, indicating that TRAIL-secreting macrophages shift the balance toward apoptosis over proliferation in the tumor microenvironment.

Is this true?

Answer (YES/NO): YES